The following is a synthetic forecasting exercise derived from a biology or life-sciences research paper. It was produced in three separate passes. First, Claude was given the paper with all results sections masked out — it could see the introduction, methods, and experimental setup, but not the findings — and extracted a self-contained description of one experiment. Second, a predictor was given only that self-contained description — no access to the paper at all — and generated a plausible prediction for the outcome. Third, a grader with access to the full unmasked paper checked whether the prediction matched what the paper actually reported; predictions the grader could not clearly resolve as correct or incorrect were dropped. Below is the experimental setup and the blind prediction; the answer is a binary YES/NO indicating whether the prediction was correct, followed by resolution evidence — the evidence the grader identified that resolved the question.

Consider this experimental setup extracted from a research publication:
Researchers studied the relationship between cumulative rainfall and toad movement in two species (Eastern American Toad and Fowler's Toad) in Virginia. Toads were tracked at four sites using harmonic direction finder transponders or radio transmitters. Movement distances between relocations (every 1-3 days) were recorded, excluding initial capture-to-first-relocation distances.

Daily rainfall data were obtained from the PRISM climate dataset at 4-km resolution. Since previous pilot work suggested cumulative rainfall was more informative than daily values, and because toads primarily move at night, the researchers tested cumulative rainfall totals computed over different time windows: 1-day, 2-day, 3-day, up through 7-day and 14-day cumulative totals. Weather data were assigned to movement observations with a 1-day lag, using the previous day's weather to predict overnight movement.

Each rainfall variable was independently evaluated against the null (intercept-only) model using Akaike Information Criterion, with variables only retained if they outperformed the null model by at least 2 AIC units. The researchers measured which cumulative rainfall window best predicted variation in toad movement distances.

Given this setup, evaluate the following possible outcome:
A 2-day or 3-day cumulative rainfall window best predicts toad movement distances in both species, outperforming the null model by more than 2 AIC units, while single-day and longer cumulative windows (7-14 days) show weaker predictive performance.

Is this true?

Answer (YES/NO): YES